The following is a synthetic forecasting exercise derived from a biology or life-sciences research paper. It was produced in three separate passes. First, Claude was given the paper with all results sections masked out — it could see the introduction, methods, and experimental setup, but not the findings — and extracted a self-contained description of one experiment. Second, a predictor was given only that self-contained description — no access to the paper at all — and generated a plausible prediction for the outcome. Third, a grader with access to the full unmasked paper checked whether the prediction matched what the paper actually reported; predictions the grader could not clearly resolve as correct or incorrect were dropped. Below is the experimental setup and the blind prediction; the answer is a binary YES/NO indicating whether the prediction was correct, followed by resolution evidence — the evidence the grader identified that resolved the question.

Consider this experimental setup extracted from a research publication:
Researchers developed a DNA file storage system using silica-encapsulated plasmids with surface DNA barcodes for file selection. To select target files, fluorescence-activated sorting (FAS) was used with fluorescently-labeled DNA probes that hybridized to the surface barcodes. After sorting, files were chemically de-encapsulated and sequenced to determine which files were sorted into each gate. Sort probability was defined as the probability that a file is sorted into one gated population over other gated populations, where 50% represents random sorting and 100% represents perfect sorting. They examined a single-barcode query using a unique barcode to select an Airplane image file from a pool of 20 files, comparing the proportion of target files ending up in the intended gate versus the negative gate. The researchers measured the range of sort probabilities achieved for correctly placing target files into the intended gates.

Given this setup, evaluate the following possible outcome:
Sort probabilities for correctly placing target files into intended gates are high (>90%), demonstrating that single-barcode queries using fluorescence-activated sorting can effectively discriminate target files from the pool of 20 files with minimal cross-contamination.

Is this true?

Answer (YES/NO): NO